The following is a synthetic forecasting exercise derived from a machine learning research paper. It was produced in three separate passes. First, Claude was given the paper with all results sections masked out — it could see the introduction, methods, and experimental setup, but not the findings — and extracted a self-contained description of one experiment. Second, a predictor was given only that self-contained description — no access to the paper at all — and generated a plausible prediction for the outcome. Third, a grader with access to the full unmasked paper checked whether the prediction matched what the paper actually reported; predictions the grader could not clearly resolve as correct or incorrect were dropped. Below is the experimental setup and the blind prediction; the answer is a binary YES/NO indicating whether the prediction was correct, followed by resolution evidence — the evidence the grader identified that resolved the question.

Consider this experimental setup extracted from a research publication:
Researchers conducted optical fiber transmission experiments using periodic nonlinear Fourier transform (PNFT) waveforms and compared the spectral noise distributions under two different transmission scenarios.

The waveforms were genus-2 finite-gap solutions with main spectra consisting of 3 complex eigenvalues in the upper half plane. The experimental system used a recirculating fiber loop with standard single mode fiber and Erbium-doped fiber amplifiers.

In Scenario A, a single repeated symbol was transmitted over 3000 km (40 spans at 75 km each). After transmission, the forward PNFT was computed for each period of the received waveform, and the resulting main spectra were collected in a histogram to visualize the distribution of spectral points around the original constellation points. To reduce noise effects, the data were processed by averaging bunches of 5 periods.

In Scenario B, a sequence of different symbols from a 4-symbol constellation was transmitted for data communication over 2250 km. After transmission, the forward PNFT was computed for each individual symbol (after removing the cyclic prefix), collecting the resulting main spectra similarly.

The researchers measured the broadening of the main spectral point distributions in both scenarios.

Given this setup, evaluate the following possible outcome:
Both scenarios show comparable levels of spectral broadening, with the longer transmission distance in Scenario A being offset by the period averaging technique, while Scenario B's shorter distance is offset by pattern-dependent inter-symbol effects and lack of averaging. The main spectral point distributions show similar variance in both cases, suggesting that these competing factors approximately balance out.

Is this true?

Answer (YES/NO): NO